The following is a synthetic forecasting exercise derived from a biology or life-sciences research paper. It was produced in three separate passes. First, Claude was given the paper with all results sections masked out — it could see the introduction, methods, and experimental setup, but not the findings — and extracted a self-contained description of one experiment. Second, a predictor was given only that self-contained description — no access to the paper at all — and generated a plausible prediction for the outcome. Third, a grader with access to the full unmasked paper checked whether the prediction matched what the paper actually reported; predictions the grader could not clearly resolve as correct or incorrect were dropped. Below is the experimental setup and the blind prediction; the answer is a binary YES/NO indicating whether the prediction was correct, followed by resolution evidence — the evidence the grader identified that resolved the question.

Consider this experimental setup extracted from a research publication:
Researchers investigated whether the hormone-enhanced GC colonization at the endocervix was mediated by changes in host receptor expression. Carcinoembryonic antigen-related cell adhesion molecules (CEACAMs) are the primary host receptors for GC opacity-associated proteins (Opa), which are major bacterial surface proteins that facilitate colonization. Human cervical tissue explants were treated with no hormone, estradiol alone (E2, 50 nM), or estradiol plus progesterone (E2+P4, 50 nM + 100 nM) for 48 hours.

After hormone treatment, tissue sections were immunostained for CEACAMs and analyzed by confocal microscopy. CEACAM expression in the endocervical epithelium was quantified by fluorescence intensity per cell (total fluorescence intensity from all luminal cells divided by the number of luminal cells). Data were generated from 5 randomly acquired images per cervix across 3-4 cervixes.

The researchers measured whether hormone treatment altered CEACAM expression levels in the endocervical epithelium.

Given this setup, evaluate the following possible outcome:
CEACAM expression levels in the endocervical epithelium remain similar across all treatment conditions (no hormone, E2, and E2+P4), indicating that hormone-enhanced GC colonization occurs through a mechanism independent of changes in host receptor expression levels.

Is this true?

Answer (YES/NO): YES